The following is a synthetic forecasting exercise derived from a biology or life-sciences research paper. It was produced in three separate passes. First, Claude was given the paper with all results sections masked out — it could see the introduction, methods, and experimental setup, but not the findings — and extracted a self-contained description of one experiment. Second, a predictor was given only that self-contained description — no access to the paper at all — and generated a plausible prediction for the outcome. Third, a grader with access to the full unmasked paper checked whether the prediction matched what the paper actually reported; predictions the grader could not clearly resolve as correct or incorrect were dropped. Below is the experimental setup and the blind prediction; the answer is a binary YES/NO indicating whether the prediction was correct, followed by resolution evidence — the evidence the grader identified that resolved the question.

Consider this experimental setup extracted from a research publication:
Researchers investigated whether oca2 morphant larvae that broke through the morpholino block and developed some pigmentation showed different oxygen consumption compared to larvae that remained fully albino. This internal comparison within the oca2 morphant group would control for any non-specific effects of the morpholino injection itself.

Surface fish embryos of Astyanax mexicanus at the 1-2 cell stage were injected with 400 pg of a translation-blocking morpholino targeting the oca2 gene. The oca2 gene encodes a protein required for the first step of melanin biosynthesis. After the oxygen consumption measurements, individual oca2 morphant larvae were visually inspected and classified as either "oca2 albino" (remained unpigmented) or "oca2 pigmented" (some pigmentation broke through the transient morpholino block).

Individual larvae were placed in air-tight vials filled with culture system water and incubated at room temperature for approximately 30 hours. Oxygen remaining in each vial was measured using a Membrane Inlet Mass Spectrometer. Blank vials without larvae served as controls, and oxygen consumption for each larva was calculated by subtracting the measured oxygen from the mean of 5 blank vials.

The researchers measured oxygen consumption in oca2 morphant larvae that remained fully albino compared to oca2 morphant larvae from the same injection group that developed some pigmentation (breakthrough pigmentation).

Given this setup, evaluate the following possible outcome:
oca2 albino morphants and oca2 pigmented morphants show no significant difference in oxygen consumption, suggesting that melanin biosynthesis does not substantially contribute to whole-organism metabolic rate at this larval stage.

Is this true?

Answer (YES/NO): NO